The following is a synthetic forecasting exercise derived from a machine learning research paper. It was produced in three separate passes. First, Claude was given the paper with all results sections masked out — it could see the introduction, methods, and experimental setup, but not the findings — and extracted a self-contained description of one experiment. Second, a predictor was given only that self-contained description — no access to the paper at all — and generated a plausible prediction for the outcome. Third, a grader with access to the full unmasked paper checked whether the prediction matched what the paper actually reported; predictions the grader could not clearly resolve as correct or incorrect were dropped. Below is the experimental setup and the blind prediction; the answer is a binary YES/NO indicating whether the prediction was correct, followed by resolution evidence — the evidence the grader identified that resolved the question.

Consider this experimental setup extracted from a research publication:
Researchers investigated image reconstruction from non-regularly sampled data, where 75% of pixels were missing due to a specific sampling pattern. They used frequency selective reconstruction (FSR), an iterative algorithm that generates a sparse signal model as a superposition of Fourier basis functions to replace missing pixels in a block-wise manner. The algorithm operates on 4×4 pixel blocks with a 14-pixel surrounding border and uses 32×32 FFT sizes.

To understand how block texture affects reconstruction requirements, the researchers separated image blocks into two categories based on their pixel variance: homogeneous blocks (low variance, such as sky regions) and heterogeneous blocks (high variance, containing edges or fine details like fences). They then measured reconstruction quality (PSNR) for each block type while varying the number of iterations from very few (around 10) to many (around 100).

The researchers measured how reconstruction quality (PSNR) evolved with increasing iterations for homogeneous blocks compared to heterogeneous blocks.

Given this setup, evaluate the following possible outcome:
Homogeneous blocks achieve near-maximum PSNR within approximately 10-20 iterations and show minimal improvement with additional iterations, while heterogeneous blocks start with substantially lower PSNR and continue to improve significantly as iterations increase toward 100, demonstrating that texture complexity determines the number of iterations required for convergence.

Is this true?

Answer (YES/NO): YES